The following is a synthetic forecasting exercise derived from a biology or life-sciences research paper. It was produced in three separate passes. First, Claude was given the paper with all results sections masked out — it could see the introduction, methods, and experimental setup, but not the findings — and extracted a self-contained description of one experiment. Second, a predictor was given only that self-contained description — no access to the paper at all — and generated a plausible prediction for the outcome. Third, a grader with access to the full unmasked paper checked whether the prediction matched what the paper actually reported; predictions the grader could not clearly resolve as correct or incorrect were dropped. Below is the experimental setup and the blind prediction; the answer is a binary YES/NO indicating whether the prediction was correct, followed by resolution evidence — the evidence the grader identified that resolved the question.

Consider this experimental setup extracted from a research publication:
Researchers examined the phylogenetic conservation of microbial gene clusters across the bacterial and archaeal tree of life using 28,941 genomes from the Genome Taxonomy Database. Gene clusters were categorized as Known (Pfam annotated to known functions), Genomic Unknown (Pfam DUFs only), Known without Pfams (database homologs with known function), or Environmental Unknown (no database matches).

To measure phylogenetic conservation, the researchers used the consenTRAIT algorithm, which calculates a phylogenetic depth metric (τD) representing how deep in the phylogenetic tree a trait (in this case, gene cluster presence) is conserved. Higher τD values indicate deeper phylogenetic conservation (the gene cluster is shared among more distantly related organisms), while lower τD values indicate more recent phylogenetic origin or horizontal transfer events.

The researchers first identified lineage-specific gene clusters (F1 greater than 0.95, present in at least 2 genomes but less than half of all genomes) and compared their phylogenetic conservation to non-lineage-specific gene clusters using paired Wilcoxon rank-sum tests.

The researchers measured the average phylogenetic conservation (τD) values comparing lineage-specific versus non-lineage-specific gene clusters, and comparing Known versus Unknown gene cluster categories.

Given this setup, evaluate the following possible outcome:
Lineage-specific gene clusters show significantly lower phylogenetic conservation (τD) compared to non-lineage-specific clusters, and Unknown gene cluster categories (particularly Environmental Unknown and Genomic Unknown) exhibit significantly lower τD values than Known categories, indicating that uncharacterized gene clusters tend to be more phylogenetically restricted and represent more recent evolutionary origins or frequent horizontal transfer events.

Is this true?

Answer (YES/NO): NO